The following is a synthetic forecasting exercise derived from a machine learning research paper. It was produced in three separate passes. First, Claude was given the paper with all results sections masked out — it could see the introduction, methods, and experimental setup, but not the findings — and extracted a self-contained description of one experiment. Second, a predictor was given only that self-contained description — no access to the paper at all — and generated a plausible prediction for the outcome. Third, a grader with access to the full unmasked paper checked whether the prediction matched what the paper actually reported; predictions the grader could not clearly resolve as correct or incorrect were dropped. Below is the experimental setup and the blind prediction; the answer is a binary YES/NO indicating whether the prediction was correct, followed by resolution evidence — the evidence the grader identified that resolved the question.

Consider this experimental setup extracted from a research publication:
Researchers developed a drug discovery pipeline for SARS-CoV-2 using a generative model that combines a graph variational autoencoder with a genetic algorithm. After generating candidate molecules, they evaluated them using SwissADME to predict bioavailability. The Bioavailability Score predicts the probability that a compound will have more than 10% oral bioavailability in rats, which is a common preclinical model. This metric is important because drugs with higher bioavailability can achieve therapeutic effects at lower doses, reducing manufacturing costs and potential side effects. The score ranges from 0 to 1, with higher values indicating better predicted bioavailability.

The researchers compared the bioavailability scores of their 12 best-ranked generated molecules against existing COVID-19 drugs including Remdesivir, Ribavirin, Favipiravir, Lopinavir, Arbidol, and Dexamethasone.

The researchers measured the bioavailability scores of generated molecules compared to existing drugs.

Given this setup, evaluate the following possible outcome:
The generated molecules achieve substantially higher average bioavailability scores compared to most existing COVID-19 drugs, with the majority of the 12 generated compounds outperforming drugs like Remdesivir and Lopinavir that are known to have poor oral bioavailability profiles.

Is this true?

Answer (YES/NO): NO